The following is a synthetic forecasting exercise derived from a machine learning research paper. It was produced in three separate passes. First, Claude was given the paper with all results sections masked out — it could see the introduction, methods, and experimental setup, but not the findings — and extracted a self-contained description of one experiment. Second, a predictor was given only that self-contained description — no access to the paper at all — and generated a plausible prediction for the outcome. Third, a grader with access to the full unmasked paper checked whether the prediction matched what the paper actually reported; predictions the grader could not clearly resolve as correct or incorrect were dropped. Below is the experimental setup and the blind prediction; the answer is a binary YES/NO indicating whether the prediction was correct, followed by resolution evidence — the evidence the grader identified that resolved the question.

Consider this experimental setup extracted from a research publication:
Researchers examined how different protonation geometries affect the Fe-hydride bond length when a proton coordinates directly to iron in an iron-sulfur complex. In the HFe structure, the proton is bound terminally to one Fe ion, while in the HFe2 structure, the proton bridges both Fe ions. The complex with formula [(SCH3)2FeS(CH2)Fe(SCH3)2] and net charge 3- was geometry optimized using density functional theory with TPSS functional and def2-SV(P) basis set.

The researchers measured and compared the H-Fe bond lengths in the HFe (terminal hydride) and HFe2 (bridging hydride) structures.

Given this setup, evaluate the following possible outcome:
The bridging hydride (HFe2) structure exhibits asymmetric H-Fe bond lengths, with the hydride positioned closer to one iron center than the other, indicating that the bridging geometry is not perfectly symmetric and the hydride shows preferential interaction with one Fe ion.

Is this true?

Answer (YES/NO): YES